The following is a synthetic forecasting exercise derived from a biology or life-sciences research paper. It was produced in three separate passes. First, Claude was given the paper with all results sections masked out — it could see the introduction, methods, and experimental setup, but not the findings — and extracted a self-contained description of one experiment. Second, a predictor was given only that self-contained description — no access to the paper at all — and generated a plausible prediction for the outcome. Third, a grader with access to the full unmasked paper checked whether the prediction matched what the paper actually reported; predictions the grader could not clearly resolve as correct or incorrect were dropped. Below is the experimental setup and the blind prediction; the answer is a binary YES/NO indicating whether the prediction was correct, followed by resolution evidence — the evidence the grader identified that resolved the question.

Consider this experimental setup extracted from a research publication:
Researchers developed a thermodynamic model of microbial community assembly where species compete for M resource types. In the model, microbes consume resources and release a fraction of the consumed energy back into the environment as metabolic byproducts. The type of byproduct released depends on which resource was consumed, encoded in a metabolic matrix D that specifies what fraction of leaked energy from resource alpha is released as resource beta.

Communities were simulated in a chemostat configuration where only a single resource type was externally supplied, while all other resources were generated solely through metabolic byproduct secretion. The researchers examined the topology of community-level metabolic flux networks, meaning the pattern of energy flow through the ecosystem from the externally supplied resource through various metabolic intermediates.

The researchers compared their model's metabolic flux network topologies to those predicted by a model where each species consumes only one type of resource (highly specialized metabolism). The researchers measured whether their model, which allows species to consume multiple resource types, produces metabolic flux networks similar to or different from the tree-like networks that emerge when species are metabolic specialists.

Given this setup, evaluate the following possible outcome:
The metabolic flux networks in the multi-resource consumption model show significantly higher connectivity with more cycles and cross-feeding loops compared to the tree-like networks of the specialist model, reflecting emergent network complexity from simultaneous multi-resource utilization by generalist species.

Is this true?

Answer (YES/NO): YES